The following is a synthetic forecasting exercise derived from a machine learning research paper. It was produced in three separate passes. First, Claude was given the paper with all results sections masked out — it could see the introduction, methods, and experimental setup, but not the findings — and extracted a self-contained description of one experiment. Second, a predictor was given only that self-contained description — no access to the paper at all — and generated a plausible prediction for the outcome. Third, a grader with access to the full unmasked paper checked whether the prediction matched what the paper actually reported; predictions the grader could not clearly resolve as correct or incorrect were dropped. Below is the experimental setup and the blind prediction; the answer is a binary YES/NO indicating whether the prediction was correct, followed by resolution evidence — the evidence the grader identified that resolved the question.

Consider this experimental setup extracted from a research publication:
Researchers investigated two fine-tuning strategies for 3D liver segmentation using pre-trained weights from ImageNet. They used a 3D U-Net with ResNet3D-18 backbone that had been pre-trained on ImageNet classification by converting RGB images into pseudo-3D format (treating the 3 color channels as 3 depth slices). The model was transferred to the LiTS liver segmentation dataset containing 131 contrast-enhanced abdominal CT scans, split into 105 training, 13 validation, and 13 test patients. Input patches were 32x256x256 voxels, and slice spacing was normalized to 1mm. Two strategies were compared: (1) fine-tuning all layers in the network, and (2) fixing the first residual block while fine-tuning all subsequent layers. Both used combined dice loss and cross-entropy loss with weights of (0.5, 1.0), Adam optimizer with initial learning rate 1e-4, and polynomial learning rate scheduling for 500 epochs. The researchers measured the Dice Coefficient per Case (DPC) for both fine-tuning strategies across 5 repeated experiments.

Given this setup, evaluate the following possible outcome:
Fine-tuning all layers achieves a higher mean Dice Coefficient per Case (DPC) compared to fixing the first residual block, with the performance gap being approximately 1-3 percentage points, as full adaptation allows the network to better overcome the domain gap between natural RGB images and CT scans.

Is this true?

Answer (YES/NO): NO